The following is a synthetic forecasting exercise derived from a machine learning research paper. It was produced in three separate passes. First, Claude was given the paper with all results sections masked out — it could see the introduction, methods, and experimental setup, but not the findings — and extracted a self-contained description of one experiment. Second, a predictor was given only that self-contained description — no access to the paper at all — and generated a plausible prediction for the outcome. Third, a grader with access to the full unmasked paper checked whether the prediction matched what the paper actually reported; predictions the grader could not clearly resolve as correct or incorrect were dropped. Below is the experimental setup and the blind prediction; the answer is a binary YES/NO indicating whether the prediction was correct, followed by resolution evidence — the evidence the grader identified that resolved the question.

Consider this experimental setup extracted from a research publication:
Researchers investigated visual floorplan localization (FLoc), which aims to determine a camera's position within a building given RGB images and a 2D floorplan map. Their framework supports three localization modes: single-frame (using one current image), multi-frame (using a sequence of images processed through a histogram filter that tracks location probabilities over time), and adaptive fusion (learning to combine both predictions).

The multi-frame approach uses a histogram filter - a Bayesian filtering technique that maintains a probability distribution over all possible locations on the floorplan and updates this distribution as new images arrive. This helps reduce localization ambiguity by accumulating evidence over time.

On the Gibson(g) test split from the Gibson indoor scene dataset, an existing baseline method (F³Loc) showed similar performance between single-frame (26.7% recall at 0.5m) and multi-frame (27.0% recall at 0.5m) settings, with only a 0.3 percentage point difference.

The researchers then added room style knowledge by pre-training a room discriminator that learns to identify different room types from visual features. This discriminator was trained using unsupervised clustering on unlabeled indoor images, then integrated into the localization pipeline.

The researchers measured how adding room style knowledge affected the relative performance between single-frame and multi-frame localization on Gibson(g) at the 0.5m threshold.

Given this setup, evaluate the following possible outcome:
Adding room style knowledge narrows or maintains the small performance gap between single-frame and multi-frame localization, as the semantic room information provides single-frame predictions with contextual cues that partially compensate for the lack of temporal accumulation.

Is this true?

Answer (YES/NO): NO